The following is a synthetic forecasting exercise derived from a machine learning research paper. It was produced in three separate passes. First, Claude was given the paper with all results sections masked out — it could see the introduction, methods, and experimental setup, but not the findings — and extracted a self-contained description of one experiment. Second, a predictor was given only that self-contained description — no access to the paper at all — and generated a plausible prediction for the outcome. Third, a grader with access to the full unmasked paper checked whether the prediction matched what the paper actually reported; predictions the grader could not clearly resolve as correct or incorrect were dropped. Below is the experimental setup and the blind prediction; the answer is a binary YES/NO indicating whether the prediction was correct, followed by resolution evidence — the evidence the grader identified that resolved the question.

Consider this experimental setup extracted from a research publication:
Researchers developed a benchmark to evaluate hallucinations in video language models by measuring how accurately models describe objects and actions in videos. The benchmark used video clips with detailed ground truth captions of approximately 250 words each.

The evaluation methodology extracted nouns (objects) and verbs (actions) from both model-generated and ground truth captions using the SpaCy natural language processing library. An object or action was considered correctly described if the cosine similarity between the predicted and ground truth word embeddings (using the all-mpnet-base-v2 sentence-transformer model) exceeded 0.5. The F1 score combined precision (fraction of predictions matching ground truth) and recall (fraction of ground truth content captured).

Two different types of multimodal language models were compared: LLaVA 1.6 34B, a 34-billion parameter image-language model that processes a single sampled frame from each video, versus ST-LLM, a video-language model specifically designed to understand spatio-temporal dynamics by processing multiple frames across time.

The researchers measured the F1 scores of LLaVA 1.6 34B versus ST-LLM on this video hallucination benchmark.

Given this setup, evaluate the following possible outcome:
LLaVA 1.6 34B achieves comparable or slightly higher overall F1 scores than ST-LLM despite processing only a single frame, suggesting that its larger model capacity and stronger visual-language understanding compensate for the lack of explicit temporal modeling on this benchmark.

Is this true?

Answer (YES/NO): NO